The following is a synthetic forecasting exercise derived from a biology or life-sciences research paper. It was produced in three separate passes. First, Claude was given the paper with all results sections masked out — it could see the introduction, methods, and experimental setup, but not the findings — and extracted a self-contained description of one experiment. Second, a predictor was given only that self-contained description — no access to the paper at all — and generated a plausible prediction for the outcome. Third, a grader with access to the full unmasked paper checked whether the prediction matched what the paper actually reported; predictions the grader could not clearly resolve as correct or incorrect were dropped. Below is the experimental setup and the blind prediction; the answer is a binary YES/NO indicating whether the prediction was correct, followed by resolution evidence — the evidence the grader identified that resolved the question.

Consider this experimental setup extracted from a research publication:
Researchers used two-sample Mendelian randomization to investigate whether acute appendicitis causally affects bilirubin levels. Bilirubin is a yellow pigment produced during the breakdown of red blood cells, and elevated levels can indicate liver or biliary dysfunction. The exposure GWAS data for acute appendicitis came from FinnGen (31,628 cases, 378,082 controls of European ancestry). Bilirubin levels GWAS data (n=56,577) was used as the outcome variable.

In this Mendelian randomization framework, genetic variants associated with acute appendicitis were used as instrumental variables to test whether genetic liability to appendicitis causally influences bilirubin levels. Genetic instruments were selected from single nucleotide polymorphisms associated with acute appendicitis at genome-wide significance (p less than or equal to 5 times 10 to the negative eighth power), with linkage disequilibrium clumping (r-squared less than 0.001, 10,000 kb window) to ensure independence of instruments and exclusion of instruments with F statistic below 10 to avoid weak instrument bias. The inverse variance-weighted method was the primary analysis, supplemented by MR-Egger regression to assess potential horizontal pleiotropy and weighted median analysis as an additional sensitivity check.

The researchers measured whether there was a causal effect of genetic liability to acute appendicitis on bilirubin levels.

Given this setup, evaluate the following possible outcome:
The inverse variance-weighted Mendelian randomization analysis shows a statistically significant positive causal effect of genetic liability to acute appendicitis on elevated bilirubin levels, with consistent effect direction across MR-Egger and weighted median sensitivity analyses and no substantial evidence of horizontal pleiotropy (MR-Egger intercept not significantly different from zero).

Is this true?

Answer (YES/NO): NO